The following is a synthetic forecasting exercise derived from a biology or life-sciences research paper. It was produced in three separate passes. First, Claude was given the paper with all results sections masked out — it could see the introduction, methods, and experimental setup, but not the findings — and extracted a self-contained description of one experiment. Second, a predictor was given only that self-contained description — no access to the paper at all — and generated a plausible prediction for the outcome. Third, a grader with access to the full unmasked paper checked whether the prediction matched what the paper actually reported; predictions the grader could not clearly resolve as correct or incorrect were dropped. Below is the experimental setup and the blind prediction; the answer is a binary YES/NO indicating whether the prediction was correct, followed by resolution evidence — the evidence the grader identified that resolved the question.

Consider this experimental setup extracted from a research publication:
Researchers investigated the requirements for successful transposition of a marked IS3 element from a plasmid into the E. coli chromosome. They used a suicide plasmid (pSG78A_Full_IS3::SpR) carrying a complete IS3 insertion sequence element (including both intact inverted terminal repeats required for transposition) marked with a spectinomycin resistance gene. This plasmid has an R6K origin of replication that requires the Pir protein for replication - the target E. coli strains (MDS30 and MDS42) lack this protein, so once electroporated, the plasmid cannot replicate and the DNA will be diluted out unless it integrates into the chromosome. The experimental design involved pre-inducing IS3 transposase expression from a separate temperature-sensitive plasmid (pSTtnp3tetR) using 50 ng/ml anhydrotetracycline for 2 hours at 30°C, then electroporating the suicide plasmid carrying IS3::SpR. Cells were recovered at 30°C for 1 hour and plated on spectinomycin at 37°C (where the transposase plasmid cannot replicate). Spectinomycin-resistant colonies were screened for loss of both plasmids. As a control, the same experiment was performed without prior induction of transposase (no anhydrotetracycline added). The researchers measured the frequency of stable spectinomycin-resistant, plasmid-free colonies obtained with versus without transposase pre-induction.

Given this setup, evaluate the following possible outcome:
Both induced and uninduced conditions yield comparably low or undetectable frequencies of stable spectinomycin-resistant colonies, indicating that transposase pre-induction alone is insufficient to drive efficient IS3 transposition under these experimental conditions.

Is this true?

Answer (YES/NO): NO